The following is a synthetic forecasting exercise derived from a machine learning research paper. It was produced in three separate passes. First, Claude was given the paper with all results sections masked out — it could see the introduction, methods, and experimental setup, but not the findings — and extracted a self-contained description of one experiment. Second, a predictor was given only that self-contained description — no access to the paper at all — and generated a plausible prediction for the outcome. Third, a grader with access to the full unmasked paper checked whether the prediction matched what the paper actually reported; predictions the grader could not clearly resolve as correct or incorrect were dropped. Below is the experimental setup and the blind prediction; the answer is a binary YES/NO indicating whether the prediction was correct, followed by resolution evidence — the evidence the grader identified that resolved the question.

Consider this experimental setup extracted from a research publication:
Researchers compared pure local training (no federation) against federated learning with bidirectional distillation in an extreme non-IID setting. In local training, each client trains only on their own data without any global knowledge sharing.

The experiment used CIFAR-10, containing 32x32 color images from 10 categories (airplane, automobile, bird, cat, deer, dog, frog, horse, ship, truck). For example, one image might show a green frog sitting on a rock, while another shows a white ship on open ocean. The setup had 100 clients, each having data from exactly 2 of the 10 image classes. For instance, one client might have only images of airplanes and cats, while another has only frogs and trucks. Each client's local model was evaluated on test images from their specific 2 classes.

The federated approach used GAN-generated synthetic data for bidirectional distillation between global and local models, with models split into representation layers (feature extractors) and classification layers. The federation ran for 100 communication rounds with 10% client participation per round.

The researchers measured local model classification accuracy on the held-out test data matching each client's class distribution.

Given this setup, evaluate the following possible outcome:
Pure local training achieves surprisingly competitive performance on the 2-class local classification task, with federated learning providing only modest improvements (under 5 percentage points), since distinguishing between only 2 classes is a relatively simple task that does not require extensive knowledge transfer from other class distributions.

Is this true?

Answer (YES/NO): NO